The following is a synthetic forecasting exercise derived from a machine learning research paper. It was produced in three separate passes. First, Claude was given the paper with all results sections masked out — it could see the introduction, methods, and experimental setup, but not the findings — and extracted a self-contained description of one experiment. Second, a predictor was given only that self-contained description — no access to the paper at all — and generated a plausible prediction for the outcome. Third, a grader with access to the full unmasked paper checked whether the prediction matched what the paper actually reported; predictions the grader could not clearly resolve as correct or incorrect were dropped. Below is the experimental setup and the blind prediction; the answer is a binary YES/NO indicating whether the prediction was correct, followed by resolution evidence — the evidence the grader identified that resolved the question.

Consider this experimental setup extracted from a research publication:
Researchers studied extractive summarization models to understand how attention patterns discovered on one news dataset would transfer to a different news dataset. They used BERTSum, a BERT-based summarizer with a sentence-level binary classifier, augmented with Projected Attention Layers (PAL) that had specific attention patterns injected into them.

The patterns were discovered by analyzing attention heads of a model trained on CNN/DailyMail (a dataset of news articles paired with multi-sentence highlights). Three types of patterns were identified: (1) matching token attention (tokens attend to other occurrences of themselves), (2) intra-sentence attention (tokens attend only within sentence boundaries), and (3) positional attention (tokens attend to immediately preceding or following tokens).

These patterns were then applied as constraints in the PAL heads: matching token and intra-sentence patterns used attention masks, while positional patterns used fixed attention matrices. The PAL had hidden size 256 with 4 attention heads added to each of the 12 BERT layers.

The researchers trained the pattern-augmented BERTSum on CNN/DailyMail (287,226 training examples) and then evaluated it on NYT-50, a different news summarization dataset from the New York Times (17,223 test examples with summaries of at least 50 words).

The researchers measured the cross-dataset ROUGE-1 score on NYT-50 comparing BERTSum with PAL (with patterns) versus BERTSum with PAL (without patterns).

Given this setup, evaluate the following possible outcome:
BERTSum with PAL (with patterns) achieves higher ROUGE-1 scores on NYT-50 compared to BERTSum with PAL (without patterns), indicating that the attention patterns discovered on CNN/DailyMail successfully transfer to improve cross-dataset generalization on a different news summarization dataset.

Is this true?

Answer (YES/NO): YES